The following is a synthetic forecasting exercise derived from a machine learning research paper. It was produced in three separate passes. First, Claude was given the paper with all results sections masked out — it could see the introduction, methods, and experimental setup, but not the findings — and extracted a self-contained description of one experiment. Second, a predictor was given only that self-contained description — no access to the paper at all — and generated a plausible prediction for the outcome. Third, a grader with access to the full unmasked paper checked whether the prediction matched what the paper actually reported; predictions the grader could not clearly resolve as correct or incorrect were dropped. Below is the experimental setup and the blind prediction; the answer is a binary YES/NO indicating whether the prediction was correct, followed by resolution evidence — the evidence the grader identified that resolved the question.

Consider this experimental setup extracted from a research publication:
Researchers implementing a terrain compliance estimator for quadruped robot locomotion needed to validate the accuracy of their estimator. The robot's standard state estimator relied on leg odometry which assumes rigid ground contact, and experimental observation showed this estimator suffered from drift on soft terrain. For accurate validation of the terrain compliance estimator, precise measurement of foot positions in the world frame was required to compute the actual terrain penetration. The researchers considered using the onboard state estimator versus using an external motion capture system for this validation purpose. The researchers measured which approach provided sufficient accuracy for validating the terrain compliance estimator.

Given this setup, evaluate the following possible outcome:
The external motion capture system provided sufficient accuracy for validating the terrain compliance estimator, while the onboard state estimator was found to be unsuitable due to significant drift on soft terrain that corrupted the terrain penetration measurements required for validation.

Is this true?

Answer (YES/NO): YES